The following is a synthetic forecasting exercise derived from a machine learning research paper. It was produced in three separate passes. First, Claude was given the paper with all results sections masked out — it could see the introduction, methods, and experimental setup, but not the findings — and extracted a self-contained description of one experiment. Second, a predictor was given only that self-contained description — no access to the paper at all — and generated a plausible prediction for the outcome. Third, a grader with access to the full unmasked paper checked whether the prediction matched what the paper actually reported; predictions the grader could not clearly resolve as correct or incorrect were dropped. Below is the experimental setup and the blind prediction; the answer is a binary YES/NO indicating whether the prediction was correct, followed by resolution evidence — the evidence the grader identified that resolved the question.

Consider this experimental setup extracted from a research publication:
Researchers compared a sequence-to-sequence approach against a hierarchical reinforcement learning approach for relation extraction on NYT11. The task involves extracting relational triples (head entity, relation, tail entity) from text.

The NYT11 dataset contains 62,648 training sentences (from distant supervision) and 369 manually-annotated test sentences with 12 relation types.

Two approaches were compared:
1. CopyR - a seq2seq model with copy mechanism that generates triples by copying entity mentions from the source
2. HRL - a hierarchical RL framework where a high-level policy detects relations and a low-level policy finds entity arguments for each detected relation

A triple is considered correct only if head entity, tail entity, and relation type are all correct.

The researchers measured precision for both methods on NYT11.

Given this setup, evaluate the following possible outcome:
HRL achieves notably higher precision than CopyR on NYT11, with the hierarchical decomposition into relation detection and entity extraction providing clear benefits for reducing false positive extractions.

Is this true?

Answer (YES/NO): YES